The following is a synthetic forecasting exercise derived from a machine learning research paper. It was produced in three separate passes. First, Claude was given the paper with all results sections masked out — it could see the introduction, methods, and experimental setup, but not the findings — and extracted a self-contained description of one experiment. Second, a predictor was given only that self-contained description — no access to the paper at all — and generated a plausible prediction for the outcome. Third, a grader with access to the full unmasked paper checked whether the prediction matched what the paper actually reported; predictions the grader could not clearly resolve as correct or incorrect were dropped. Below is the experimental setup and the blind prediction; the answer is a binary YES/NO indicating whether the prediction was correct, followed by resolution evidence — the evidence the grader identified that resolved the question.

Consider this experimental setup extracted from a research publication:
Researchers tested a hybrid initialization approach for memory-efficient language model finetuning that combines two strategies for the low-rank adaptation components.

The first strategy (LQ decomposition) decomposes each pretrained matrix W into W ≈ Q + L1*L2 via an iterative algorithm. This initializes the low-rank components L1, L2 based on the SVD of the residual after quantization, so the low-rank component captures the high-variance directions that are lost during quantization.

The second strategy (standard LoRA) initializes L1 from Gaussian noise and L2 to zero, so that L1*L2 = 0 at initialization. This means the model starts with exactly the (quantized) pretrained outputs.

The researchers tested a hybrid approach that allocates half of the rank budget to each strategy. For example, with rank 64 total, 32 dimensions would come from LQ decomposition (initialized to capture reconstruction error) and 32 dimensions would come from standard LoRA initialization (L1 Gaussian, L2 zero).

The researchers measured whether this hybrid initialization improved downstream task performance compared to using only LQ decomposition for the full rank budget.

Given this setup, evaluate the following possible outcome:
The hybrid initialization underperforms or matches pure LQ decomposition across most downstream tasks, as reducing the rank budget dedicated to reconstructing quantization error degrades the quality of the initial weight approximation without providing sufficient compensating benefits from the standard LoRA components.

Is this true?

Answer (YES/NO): YES